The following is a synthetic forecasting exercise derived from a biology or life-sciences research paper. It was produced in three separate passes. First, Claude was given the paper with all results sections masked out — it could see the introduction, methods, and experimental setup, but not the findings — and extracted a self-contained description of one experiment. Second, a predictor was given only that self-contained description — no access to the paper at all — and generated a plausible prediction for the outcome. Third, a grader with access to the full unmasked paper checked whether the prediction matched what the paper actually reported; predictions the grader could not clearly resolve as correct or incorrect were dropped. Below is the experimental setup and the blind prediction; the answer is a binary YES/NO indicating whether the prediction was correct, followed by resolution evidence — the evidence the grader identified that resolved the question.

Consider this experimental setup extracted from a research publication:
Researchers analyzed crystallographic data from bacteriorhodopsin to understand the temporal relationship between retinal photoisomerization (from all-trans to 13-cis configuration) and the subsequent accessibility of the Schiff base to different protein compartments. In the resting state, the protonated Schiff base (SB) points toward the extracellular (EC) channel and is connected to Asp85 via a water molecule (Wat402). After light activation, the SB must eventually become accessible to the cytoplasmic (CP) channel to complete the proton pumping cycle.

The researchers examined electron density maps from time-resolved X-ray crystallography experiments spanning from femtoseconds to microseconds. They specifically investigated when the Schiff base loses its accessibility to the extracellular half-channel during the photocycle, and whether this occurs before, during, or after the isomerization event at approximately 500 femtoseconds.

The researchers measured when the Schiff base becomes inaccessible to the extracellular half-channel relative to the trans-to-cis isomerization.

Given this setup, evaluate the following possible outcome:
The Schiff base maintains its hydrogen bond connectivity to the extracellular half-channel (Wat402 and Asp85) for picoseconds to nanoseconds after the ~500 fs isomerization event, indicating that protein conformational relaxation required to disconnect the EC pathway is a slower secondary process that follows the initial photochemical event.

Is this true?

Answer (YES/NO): NO